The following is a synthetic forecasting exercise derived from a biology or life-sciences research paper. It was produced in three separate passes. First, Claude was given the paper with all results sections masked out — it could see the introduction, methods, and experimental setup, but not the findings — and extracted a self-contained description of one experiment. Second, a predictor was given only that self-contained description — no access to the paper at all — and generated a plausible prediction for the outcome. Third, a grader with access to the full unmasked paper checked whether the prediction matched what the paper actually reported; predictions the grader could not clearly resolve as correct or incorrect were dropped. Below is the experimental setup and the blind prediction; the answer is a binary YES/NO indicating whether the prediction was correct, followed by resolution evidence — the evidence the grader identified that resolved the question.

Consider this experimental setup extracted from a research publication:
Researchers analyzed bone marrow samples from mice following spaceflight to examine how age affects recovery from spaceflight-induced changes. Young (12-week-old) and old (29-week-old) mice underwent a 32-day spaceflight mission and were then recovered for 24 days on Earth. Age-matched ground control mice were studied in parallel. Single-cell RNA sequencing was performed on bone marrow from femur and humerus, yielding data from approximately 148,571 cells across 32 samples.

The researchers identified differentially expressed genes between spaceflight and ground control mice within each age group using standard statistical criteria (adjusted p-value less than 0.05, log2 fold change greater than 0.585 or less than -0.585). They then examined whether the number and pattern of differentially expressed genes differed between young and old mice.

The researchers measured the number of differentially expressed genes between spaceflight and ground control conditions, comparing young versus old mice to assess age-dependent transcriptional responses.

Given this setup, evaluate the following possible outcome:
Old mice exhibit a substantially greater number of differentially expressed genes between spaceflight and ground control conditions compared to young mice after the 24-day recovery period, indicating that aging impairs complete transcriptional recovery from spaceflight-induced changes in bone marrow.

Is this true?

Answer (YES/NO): YES